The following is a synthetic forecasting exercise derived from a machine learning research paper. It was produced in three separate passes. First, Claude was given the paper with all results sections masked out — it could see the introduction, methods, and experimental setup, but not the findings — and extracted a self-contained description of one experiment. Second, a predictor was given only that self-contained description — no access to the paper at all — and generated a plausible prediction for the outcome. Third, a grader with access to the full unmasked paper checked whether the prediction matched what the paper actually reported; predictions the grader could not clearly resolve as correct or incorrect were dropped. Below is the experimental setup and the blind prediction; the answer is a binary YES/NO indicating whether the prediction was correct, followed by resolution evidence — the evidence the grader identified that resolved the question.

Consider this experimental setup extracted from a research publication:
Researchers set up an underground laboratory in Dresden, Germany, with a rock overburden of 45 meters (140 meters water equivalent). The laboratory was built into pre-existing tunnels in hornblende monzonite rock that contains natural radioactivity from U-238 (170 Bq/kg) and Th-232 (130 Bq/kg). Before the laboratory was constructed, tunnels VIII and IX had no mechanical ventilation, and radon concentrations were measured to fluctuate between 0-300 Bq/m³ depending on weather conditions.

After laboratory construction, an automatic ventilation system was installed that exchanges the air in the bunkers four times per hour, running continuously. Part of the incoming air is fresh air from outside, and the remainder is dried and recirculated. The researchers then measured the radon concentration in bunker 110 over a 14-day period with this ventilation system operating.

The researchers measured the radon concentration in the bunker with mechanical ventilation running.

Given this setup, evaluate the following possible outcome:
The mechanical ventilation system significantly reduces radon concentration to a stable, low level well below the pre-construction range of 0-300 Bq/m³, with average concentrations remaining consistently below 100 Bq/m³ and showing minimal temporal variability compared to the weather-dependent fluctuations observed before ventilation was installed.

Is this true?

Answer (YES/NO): YES